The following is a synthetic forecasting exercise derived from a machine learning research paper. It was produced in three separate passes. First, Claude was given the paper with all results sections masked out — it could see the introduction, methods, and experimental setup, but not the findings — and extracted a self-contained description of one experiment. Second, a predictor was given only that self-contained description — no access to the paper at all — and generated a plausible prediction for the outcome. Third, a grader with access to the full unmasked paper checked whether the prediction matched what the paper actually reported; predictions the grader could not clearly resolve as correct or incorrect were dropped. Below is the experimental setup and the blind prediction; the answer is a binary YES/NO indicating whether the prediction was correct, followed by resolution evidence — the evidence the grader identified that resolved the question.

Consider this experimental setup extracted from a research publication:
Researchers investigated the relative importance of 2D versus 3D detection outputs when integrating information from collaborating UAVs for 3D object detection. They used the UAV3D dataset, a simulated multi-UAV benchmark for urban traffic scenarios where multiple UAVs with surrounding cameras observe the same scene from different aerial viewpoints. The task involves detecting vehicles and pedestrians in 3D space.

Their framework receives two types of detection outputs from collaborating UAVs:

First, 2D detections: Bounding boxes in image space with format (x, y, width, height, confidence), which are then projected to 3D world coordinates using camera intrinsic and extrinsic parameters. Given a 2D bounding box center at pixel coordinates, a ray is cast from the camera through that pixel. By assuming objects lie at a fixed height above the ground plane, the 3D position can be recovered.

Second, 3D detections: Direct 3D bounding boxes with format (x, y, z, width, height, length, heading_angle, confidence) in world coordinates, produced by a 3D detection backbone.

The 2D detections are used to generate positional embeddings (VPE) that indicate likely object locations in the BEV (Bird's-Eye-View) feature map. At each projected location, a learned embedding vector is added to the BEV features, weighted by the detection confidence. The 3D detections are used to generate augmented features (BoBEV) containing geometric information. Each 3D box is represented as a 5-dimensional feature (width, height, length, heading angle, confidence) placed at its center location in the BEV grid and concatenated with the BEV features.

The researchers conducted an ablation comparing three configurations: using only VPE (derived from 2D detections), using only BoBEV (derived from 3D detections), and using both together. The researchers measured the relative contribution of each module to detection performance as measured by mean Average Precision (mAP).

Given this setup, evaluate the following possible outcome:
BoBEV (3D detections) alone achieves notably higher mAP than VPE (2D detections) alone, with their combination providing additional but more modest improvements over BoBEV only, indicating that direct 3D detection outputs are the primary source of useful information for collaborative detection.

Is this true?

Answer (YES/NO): YES